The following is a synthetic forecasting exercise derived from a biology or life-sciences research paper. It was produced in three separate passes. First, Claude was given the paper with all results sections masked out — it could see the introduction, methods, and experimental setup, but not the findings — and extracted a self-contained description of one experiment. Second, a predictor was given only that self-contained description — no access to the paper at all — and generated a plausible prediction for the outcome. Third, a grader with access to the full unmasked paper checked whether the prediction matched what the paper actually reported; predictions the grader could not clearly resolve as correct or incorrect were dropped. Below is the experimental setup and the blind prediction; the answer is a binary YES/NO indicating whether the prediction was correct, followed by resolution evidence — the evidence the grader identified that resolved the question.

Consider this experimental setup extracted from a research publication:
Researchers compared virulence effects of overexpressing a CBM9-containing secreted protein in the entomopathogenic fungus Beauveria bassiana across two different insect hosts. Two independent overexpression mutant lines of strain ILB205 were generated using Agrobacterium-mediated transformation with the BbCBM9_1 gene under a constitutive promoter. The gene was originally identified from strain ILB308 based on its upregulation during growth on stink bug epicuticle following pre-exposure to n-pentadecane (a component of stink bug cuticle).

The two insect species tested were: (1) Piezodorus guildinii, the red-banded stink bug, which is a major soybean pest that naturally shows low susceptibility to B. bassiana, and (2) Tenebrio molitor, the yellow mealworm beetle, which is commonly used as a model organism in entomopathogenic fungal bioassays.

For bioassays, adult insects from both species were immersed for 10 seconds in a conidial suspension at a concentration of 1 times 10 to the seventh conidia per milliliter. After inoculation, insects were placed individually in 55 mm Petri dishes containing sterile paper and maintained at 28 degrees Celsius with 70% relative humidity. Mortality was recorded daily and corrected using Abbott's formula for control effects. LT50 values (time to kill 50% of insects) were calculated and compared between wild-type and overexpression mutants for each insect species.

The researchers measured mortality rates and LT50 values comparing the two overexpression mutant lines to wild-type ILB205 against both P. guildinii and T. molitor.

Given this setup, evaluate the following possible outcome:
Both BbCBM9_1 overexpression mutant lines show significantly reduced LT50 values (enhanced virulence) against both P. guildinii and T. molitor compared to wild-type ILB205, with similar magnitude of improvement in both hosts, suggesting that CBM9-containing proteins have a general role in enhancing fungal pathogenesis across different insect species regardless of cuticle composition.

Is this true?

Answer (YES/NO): NO